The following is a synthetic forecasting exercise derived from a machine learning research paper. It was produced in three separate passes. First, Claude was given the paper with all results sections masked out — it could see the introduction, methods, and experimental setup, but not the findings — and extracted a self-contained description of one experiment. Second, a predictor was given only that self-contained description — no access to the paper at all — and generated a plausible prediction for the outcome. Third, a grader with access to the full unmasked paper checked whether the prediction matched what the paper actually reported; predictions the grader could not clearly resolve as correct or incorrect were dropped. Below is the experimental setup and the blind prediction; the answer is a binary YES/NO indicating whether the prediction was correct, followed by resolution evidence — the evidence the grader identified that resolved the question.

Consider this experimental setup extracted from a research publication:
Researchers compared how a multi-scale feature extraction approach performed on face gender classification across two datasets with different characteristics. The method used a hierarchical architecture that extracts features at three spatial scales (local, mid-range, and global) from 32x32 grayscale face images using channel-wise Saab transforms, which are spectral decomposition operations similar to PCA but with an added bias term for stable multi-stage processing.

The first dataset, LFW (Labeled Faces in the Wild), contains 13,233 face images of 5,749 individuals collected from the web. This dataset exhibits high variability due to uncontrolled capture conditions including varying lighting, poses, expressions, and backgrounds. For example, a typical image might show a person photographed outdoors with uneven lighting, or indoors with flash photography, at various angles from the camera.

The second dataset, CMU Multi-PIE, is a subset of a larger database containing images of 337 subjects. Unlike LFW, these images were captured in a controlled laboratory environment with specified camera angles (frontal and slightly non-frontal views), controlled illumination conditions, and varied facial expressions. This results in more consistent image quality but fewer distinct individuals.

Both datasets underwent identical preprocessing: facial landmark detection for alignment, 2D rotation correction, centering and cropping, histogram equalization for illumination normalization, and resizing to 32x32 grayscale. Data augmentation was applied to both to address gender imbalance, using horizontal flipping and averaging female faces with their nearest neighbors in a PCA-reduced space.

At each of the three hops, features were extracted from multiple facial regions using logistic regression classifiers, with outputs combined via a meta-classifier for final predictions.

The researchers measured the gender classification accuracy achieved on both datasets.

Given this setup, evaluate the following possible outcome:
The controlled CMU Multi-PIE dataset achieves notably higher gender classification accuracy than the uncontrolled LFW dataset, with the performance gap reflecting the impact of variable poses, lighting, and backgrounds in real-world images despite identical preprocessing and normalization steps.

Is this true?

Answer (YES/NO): NO